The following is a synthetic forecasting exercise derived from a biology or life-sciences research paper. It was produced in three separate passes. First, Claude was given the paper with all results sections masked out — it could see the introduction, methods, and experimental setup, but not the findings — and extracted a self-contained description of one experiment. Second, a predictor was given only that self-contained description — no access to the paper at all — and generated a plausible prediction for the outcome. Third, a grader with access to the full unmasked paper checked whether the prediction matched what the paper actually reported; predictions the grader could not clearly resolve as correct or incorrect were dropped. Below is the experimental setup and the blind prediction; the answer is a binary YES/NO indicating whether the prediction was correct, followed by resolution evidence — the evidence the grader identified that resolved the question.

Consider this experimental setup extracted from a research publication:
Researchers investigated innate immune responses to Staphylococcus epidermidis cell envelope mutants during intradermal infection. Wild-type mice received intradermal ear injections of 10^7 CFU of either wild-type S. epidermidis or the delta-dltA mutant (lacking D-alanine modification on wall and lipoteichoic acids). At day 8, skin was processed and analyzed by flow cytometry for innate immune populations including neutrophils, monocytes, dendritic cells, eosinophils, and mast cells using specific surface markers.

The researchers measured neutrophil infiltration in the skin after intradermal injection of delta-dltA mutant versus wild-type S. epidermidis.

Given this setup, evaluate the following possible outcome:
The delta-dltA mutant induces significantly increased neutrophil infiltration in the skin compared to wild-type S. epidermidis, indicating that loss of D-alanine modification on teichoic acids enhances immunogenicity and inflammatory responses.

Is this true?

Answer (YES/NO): NO